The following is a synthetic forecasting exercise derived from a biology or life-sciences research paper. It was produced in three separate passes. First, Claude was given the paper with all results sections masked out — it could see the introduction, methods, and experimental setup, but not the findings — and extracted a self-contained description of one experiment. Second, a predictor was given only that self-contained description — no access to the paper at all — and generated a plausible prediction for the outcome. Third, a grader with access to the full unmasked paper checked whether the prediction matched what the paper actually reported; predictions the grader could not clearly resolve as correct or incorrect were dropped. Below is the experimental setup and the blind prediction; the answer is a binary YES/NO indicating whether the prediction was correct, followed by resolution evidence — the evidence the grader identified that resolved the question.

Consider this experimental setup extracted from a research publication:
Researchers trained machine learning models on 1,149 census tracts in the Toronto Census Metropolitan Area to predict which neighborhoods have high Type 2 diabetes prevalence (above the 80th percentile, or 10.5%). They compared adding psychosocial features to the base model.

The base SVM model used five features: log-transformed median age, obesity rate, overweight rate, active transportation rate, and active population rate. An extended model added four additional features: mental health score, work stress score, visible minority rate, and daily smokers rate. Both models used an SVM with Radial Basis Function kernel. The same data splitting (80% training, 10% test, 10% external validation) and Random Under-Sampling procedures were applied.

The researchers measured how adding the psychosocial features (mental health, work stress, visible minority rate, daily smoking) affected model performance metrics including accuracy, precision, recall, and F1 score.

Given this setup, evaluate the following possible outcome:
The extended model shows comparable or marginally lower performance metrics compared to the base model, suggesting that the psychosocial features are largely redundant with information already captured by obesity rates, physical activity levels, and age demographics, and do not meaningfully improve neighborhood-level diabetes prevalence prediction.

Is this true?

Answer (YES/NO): NO